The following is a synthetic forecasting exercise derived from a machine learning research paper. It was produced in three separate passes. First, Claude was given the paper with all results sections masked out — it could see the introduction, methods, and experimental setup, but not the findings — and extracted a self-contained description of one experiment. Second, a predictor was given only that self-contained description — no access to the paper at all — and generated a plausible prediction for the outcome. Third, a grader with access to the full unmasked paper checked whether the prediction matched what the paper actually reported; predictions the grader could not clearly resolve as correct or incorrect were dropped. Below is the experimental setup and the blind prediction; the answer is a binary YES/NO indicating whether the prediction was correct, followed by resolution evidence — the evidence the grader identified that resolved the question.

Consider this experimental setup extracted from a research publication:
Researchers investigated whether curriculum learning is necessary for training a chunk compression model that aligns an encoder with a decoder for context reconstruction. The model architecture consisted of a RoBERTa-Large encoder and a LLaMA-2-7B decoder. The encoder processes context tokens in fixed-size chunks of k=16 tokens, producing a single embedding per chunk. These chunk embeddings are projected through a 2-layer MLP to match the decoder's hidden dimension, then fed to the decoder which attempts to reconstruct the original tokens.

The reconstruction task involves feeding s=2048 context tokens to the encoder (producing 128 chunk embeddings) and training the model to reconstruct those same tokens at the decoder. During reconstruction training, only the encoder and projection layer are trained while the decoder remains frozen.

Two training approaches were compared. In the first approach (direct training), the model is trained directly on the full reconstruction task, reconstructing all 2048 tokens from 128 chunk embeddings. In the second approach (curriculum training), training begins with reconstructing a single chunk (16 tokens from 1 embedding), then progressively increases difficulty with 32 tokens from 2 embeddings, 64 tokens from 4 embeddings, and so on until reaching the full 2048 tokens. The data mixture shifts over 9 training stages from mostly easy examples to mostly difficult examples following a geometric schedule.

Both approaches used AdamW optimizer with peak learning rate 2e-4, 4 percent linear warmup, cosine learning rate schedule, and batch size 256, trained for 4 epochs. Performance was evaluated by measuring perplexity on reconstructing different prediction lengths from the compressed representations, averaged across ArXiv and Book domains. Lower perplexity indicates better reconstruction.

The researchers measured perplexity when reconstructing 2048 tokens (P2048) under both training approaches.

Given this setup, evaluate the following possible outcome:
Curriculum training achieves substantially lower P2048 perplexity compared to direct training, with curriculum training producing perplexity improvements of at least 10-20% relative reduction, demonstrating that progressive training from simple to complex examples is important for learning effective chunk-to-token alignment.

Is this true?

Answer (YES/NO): YES